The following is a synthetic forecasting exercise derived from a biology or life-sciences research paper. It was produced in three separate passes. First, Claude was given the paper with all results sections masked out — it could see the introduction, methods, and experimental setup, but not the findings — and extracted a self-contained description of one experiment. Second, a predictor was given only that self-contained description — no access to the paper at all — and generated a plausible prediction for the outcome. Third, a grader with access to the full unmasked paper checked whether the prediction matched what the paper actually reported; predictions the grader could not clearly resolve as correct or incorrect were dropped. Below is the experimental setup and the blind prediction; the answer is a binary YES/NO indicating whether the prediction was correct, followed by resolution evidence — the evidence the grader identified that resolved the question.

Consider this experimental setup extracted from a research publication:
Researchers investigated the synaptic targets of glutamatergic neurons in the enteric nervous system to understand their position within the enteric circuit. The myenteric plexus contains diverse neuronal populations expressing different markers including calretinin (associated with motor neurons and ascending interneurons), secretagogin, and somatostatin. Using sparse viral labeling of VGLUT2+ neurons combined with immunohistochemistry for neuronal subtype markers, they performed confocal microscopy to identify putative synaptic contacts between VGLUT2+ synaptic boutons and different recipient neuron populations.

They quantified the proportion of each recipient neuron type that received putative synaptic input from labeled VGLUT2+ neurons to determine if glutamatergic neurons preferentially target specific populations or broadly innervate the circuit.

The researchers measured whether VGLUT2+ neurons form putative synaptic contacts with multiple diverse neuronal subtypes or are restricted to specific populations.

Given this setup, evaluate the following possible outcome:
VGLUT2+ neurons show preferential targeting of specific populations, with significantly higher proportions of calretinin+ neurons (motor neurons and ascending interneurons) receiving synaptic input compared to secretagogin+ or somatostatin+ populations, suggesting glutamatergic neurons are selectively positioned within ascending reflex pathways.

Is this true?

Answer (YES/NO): NO